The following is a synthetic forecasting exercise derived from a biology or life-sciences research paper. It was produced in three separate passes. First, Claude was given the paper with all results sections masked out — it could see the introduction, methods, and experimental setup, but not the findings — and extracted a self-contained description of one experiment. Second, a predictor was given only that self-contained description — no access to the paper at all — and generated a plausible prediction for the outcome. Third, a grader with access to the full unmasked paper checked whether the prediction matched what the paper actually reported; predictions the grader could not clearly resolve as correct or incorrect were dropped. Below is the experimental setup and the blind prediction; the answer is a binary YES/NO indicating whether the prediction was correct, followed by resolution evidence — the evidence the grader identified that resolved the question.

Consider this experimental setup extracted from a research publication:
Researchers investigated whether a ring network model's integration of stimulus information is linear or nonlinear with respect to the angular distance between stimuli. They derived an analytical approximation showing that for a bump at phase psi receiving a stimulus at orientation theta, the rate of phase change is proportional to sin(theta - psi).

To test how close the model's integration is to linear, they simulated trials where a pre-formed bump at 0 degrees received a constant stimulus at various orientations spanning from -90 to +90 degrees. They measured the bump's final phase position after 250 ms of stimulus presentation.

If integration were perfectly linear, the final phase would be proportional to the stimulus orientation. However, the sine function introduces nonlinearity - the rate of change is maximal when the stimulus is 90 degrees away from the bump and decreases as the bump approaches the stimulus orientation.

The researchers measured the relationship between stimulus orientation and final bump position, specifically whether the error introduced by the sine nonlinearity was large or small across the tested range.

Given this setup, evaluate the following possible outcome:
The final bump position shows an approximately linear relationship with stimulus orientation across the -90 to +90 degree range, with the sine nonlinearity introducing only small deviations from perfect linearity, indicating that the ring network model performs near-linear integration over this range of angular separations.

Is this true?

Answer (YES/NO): YES